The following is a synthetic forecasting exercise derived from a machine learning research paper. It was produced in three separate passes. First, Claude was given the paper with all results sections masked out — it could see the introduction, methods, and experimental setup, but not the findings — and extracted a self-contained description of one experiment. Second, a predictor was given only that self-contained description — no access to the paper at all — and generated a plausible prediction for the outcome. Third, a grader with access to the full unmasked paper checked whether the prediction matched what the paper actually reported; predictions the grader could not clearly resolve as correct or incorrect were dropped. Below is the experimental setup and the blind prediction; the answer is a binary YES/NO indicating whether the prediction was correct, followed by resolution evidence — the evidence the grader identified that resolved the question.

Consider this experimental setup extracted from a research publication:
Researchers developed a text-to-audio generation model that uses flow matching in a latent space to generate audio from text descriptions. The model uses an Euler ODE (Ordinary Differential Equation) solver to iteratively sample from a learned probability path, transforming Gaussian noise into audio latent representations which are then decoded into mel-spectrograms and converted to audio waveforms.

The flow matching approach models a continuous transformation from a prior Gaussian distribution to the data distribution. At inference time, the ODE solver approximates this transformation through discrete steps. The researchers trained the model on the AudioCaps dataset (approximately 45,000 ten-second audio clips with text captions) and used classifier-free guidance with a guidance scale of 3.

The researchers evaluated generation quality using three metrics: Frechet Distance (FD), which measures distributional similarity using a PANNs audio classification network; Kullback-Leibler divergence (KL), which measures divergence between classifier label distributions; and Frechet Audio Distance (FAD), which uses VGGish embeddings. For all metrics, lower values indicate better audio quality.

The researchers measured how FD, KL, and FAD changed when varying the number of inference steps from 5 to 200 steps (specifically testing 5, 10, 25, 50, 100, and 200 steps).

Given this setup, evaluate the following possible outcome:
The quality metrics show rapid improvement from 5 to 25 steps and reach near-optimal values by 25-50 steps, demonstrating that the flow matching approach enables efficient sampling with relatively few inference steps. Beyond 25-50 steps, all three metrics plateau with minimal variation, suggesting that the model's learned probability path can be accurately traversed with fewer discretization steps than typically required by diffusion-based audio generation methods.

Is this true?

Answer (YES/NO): NO